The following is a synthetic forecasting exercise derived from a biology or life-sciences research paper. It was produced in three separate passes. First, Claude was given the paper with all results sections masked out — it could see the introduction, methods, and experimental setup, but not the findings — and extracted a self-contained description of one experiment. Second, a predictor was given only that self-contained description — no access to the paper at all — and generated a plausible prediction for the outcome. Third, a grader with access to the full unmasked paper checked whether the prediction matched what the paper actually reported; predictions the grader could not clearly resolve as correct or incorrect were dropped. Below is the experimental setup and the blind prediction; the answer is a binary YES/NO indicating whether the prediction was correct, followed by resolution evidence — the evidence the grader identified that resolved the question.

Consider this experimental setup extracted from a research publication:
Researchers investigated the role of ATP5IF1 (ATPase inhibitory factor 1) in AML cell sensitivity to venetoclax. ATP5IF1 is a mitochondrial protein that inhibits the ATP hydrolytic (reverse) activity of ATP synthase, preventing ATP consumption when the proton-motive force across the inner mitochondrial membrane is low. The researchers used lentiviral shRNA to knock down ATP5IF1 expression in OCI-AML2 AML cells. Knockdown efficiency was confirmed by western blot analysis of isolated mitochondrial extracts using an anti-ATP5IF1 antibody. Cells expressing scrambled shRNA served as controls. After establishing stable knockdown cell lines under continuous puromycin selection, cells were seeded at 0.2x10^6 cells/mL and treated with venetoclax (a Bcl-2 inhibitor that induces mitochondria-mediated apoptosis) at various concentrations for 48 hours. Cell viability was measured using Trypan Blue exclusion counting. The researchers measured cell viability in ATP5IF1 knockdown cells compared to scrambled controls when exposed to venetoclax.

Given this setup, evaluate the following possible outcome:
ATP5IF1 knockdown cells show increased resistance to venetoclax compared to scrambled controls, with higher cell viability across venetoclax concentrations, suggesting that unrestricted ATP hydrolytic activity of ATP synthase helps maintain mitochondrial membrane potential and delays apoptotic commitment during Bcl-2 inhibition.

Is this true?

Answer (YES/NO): YES